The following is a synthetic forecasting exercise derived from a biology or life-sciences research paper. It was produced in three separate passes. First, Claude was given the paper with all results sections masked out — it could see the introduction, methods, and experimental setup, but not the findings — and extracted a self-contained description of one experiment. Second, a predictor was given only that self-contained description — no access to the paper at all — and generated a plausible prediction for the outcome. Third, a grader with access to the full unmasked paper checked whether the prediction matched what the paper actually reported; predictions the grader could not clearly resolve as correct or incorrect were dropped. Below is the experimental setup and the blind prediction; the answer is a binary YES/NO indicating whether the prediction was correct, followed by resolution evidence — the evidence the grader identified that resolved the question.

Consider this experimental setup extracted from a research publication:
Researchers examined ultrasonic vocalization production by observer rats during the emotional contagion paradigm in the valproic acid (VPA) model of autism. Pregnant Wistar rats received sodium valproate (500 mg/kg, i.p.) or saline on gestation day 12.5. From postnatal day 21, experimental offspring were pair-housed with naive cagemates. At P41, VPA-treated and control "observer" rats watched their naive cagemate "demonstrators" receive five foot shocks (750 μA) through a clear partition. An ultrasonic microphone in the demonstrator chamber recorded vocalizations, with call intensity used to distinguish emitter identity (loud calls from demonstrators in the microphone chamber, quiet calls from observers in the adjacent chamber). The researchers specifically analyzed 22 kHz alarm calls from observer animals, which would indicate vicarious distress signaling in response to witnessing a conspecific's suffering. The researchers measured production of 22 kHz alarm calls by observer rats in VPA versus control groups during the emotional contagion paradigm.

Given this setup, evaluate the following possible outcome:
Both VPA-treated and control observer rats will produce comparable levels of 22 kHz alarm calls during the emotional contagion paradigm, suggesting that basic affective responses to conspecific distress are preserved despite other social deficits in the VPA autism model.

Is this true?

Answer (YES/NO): YES